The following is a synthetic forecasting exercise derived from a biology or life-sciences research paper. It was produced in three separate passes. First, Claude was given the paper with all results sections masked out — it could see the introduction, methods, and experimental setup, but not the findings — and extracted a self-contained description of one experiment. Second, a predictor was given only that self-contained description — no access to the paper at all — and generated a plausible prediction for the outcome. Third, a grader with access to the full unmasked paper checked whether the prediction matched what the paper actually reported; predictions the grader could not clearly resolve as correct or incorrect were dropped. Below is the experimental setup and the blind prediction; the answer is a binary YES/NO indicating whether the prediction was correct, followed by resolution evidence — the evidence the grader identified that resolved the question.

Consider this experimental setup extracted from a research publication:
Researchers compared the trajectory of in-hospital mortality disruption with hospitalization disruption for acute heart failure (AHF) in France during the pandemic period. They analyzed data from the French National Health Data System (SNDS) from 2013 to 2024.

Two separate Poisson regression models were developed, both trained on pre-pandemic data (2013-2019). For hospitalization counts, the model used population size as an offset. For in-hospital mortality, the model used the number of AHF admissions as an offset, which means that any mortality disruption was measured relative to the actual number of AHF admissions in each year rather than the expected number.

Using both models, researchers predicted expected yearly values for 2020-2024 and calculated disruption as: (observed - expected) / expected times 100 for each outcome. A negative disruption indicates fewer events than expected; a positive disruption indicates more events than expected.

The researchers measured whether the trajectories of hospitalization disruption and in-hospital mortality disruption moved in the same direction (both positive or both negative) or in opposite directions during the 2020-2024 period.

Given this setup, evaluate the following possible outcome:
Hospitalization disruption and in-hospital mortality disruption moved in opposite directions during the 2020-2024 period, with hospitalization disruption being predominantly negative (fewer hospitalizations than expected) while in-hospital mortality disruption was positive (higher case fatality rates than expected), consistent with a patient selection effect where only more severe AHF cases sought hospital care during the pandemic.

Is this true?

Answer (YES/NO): YES